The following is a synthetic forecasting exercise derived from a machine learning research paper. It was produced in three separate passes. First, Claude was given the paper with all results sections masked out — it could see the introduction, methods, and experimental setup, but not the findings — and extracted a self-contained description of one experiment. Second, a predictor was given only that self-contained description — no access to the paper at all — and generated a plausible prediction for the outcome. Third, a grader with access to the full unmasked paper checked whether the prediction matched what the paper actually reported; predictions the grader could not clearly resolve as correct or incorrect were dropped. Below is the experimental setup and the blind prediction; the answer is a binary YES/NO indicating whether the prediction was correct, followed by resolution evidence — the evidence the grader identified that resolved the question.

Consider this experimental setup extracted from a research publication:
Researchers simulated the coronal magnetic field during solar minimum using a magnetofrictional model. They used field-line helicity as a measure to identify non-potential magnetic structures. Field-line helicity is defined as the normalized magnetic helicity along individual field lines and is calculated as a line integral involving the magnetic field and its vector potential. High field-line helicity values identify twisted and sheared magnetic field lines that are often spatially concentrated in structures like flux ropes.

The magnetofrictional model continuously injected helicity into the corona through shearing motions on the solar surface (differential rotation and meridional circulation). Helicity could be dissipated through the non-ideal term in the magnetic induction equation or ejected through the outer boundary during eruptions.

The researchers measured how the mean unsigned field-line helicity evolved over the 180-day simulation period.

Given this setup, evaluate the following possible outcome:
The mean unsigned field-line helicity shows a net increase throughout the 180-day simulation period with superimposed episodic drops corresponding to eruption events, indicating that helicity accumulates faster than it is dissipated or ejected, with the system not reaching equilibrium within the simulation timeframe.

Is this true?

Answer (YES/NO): NO